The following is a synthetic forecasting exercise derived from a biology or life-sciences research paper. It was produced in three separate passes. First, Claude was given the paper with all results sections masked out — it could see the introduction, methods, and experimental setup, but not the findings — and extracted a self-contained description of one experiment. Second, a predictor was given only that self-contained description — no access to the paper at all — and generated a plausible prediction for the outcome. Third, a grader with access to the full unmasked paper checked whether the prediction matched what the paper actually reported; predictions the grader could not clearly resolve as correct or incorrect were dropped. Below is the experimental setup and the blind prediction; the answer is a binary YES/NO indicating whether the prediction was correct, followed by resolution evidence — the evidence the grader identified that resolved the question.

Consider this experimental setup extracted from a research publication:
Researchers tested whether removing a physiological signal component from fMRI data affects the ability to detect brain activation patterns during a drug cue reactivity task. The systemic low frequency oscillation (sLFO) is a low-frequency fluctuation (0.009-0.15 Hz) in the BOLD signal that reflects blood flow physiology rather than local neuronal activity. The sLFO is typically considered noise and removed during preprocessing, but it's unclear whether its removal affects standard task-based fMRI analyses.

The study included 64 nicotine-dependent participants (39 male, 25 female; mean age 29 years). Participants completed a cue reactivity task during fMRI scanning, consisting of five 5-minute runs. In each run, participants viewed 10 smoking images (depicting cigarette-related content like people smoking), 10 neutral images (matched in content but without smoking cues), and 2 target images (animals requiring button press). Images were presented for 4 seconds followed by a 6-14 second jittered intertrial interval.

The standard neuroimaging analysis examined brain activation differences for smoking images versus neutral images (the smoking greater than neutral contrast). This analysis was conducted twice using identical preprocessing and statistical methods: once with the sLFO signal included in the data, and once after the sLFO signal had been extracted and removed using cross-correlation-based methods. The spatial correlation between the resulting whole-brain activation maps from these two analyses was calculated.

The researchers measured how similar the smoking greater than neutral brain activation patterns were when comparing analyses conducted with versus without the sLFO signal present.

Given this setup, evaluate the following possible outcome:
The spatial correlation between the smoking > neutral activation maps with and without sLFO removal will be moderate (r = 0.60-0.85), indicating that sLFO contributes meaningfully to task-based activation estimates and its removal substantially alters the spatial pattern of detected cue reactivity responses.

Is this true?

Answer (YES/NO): YES